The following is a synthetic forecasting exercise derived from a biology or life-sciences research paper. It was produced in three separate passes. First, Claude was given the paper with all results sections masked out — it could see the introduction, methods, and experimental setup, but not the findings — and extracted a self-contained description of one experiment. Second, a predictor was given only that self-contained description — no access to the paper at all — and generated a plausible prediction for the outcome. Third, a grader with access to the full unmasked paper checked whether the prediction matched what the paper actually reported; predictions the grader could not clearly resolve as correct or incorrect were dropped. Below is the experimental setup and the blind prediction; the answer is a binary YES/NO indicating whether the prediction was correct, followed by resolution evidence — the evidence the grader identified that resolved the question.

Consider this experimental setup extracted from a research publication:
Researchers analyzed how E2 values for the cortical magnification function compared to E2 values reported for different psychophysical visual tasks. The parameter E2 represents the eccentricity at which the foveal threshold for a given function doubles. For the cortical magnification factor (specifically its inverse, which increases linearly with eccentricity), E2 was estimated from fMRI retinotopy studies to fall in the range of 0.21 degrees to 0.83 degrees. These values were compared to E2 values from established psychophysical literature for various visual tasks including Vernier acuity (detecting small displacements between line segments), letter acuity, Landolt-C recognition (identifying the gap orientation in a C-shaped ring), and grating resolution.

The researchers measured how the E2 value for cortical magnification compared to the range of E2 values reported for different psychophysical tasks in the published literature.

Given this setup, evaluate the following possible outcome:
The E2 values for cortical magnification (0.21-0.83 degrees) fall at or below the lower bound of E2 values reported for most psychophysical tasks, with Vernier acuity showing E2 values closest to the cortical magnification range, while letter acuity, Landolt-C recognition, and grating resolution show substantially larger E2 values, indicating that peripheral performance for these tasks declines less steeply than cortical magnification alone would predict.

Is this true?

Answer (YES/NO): YES